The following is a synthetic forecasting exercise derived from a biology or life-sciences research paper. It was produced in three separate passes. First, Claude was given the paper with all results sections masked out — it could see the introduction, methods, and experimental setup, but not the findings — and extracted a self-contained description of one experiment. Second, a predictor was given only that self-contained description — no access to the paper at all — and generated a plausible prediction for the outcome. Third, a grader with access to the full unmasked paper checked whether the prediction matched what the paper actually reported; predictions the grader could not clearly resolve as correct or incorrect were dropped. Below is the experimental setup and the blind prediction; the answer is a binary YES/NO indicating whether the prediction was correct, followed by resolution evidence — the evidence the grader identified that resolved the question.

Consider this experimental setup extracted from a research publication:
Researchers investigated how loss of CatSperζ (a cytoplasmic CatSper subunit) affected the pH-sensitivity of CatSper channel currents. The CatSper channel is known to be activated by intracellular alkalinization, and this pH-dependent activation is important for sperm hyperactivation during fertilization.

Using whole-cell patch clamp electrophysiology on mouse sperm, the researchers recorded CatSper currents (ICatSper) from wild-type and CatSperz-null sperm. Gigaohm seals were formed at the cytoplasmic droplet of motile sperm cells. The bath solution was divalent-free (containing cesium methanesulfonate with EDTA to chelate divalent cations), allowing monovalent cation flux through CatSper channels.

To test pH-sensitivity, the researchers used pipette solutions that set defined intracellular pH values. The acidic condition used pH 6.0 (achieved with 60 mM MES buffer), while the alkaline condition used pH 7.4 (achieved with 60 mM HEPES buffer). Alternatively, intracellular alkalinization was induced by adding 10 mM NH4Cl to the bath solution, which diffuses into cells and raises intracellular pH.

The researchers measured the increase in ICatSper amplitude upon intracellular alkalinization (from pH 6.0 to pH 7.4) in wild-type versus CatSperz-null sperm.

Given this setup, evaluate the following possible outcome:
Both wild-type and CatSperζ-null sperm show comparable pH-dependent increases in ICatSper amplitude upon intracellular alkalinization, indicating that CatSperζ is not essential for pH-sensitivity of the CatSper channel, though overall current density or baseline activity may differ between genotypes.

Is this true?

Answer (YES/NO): NO